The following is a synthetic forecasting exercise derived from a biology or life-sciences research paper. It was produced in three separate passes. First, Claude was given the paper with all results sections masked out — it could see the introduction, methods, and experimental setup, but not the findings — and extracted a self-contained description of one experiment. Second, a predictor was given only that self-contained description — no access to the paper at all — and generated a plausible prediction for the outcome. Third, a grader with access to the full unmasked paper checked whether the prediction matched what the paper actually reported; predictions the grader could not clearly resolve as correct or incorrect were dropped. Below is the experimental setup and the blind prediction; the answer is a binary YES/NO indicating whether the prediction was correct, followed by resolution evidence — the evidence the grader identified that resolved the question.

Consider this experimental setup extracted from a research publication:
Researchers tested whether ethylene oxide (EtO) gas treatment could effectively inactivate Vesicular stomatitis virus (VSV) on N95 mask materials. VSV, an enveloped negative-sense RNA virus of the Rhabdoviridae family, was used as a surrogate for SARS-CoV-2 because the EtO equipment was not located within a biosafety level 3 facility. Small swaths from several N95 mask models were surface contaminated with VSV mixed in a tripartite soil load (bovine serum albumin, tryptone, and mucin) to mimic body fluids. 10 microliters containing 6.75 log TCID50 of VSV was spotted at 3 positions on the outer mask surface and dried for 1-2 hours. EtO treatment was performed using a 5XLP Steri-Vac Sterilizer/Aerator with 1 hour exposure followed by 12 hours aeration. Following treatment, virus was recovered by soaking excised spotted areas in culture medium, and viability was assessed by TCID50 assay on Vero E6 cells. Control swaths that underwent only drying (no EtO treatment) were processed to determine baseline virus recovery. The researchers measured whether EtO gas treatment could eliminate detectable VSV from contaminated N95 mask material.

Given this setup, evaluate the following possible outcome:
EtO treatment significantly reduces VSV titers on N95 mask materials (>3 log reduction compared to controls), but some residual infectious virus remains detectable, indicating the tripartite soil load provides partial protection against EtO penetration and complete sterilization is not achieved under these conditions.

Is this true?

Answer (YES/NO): NO